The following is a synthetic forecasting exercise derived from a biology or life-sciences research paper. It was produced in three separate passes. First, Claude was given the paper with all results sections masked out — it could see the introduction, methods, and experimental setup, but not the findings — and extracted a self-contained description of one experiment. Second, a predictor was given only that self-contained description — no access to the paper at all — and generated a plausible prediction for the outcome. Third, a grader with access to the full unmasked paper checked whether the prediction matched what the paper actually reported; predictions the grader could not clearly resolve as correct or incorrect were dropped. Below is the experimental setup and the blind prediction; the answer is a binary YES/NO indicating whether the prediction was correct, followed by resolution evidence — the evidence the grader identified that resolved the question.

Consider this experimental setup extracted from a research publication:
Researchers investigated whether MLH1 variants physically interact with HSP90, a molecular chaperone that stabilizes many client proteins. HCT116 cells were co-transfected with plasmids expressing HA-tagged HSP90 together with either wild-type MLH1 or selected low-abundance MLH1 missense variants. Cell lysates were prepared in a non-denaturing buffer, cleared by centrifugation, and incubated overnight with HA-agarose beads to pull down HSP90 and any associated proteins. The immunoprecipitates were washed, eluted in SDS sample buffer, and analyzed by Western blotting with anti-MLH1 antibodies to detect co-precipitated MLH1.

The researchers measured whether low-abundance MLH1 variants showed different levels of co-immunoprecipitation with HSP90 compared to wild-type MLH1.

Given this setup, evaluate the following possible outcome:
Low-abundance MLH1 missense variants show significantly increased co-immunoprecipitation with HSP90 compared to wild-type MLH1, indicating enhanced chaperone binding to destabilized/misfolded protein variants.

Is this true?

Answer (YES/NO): NO